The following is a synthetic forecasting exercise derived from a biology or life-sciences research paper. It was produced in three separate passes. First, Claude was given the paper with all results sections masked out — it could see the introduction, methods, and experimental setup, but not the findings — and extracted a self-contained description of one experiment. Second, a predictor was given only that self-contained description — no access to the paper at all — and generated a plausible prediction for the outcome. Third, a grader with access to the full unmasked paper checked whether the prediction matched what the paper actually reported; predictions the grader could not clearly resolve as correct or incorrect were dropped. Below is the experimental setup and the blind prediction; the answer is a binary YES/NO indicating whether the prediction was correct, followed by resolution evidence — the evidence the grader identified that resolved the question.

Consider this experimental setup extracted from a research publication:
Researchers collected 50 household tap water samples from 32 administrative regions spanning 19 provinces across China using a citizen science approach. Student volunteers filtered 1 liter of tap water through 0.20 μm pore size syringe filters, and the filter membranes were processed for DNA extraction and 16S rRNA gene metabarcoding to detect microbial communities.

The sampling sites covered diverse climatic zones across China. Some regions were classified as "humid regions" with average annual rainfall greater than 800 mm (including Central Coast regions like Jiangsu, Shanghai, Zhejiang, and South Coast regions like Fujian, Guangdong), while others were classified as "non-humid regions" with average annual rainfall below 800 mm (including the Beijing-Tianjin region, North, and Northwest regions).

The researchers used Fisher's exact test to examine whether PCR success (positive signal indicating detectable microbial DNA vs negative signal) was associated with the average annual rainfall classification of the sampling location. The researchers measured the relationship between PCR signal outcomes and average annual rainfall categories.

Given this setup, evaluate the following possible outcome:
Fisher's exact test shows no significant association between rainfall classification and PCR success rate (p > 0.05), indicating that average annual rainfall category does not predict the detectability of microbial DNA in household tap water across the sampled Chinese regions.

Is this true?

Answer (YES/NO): YES